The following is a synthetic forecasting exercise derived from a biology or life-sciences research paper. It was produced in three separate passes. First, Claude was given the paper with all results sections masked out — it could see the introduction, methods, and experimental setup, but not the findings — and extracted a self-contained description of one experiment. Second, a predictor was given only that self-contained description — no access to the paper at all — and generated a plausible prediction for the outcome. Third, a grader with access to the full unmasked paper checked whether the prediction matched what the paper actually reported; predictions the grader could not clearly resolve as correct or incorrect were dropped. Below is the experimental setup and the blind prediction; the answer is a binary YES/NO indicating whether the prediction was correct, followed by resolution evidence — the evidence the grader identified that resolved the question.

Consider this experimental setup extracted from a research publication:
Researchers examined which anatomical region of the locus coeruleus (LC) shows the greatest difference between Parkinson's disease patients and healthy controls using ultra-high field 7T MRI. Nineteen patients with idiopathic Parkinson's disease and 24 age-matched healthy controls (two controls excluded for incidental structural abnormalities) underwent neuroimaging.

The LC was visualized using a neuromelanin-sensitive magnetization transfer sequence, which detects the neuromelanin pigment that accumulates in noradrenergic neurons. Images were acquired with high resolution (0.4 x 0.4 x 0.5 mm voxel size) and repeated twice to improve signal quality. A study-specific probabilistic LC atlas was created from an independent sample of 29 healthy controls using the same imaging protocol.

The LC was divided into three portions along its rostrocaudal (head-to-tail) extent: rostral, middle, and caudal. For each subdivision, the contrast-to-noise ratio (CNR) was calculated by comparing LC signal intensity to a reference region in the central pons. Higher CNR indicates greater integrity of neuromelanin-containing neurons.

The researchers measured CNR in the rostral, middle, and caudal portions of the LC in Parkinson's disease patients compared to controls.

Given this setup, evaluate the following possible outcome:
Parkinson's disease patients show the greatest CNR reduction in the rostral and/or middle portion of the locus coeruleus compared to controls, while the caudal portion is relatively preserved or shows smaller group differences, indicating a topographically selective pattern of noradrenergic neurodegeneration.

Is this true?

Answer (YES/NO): NO